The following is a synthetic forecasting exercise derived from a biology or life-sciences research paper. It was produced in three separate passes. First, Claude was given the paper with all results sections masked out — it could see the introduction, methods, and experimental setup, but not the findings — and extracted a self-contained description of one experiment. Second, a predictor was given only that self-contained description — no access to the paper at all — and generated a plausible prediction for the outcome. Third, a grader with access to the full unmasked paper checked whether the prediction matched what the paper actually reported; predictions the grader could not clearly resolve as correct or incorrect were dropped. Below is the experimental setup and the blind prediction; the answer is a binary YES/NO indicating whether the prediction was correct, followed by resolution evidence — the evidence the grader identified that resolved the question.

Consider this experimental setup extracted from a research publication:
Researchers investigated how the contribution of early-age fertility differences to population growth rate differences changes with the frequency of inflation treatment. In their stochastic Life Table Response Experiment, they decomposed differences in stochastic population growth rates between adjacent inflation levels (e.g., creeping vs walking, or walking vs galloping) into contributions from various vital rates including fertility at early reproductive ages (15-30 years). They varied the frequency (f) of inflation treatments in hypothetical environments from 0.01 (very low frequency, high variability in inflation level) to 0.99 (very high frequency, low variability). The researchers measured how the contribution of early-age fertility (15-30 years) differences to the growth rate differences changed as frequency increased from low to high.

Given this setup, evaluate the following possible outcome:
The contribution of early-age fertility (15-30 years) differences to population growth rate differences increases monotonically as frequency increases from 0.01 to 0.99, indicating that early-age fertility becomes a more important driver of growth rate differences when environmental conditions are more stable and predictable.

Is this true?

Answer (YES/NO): NO